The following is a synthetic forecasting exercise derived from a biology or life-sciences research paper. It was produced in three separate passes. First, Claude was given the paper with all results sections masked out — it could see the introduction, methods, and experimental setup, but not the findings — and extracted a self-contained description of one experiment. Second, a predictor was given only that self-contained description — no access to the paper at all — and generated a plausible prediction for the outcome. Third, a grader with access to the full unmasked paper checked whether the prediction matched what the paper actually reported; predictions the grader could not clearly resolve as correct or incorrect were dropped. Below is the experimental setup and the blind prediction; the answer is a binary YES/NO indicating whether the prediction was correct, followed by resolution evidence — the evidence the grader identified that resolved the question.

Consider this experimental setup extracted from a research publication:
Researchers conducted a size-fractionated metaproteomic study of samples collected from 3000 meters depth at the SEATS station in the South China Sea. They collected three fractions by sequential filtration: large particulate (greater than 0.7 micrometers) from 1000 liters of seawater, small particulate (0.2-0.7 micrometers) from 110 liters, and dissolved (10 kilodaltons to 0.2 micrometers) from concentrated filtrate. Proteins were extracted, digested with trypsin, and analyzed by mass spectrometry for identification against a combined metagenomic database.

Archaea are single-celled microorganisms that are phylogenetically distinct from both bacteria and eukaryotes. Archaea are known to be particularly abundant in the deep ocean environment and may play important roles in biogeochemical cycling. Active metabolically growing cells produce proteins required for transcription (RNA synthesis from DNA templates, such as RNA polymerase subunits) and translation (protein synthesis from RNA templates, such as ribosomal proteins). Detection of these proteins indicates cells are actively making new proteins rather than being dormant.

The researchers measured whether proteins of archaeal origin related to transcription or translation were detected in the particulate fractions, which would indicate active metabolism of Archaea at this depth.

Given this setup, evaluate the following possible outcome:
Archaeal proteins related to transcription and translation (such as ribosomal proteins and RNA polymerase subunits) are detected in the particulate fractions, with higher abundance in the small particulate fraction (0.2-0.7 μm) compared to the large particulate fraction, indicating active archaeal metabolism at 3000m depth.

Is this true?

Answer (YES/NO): NO